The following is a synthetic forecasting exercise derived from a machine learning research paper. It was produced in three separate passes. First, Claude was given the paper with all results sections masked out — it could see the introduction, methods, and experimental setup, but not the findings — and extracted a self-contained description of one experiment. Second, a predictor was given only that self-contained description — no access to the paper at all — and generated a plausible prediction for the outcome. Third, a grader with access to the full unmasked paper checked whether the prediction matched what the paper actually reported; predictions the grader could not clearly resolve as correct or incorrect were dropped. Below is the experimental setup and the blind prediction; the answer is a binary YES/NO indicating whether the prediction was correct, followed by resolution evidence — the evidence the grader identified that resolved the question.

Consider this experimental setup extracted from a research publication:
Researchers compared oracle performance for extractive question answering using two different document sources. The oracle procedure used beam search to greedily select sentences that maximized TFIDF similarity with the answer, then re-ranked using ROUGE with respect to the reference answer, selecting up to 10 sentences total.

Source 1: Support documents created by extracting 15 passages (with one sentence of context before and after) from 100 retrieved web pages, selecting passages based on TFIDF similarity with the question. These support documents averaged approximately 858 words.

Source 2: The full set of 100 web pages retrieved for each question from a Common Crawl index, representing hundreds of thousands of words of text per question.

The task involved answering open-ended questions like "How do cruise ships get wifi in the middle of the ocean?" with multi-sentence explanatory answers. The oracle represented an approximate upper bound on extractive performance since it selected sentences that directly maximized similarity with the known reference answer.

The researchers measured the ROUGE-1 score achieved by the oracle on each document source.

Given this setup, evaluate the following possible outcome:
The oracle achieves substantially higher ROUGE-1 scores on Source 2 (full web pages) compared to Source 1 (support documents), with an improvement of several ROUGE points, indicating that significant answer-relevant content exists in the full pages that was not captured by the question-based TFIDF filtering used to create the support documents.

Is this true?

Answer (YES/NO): YES